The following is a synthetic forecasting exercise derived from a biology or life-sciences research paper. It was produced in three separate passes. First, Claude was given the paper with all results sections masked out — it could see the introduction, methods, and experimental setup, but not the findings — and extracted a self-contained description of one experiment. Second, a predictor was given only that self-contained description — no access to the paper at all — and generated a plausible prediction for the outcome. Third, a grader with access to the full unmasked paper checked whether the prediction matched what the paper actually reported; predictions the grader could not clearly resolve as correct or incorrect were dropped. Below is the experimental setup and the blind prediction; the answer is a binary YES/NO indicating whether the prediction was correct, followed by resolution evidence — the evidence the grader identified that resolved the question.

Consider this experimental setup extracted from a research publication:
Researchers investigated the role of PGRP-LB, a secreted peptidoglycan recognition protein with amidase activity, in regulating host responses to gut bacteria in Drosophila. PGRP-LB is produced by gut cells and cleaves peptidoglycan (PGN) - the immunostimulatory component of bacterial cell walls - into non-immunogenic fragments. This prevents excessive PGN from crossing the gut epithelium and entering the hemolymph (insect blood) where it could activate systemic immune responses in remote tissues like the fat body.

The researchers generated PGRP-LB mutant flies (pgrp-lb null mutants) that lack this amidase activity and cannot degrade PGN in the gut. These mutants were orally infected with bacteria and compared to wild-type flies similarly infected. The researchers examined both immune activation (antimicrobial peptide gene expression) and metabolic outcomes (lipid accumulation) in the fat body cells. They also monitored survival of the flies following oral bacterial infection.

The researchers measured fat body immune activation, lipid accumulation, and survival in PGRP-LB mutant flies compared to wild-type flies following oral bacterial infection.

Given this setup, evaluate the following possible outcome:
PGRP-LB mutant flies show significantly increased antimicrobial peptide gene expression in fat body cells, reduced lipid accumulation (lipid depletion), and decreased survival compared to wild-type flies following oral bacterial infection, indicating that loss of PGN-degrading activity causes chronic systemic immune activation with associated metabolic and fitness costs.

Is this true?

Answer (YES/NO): YES